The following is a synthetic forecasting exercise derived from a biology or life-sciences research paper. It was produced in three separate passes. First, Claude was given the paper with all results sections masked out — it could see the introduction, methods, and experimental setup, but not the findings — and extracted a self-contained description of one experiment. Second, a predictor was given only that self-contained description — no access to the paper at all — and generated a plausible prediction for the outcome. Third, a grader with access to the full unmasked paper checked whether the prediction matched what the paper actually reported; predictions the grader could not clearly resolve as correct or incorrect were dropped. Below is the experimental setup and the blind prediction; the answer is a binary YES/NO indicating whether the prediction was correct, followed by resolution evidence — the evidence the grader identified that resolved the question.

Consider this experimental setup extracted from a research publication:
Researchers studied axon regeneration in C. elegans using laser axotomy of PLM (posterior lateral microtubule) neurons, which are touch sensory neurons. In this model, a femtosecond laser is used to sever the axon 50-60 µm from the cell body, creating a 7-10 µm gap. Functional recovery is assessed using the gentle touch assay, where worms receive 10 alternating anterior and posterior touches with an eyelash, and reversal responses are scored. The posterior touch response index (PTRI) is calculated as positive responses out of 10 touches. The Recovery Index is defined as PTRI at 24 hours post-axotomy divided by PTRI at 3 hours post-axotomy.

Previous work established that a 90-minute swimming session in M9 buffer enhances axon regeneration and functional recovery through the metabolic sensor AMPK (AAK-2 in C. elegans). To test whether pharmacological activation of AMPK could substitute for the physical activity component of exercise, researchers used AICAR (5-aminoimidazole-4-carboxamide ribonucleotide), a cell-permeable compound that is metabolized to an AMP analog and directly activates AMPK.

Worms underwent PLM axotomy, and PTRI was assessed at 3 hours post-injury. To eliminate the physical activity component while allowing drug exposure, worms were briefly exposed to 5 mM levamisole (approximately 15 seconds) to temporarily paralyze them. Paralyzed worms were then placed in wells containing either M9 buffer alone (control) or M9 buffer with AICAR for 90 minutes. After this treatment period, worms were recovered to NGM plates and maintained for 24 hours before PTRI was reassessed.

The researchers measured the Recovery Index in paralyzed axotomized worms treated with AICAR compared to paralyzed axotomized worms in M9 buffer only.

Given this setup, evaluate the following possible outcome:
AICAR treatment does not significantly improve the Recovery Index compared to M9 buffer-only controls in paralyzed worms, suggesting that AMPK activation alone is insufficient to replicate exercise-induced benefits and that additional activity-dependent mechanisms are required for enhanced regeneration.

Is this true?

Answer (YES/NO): NO